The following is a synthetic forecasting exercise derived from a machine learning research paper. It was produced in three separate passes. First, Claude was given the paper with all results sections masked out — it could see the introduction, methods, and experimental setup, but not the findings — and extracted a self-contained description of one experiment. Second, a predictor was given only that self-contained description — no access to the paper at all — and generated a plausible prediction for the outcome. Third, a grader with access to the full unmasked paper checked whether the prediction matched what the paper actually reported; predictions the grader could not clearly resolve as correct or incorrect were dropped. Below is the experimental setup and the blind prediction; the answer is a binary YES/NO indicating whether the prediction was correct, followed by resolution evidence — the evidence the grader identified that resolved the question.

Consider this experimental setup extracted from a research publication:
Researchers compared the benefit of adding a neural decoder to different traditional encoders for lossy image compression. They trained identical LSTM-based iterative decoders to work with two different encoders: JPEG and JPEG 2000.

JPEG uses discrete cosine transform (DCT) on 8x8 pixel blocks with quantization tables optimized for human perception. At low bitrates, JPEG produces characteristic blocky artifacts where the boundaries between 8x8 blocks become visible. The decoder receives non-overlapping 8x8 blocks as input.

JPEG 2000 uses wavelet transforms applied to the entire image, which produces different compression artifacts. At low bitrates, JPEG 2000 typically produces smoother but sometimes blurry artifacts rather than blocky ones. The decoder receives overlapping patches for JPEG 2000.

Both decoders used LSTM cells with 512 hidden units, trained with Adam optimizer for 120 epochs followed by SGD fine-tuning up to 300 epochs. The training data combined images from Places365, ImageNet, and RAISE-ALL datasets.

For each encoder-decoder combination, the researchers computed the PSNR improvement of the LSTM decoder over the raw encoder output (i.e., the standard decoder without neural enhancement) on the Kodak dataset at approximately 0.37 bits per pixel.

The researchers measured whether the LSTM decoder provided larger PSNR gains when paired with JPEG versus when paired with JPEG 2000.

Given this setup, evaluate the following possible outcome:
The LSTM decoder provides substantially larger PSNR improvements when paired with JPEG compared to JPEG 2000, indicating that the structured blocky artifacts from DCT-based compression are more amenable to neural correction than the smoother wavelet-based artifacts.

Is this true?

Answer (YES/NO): NO